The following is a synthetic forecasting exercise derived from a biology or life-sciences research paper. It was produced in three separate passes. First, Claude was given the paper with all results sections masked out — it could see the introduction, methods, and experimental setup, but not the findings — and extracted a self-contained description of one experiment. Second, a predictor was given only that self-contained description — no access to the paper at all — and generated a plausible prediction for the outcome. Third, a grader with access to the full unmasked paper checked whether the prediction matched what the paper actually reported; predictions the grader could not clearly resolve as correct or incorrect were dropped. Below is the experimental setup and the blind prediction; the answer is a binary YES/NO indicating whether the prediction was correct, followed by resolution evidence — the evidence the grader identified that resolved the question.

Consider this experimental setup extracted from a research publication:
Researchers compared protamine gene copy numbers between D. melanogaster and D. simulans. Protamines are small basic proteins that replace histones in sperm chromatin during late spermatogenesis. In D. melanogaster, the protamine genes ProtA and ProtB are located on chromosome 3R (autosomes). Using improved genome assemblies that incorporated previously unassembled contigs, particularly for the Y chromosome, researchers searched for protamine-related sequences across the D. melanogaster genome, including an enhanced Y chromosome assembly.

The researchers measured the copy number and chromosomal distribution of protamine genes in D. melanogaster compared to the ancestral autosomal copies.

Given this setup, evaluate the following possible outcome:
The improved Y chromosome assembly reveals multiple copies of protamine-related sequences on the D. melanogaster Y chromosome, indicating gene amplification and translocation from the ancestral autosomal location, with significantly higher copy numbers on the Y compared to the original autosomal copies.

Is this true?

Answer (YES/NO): YES